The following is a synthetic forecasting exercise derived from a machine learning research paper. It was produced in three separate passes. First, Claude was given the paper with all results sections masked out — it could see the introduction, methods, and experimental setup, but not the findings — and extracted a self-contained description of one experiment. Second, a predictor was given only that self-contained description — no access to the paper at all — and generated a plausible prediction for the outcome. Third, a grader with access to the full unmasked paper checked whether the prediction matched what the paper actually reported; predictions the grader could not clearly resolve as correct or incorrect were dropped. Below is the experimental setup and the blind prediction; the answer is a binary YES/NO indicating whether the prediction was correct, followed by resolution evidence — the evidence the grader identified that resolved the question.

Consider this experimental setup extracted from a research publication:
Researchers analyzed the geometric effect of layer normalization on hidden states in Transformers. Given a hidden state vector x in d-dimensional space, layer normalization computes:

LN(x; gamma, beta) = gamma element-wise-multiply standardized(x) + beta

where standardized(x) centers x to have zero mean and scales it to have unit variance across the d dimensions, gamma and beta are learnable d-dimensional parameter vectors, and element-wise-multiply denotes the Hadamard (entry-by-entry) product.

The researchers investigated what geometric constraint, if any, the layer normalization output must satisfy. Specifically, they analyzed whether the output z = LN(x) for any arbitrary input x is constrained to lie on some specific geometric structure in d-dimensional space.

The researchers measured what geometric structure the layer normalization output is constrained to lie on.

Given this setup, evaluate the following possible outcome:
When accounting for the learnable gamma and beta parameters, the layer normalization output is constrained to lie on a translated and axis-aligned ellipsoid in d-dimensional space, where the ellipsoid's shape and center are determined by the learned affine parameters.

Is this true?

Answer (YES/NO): YES